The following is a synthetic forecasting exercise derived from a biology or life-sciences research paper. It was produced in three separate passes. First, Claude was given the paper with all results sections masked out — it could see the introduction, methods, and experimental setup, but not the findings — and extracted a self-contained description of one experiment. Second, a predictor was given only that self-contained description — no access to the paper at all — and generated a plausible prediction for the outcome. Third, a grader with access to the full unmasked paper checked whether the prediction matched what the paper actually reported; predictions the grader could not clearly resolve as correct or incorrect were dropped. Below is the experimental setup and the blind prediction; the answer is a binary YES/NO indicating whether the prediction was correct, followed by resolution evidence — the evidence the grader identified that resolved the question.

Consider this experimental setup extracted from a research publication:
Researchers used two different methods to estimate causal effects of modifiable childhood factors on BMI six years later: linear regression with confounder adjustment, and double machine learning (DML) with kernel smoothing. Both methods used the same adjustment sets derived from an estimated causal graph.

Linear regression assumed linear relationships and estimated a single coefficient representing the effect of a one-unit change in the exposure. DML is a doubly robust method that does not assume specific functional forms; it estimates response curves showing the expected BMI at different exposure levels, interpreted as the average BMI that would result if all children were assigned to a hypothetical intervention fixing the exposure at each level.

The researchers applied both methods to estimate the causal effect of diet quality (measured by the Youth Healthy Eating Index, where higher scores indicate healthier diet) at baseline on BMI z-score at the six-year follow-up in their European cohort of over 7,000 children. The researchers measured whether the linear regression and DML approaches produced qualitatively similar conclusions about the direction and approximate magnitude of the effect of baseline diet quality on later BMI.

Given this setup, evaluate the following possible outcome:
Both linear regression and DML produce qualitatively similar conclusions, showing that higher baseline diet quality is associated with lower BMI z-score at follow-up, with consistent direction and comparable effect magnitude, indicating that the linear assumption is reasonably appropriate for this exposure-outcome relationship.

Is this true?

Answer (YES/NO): NO